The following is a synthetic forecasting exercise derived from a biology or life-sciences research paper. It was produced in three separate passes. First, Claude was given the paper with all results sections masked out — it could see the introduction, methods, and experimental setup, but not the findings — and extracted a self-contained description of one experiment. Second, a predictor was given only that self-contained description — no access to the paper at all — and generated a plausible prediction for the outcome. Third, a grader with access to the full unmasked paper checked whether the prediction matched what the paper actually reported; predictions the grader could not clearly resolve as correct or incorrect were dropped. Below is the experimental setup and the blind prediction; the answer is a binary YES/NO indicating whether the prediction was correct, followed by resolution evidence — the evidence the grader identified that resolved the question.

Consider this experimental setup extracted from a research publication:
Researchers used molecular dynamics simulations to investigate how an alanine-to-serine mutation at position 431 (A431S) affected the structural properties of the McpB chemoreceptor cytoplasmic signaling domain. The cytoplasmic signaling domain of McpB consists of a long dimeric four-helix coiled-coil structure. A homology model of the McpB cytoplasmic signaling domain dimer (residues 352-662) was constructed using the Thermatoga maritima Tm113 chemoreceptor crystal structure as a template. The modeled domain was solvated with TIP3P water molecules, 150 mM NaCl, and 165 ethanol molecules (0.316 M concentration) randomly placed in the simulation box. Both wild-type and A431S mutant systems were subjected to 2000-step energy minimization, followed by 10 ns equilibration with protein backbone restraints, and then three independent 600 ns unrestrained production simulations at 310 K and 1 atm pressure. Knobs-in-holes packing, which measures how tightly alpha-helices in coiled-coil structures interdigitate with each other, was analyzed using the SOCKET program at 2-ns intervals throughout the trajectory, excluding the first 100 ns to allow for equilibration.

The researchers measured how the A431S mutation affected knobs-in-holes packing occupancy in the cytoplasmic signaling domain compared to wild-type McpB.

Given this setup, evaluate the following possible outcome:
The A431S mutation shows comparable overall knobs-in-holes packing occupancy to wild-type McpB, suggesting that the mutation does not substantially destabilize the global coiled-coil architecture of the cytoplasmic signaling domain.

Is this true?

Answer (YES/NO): NO